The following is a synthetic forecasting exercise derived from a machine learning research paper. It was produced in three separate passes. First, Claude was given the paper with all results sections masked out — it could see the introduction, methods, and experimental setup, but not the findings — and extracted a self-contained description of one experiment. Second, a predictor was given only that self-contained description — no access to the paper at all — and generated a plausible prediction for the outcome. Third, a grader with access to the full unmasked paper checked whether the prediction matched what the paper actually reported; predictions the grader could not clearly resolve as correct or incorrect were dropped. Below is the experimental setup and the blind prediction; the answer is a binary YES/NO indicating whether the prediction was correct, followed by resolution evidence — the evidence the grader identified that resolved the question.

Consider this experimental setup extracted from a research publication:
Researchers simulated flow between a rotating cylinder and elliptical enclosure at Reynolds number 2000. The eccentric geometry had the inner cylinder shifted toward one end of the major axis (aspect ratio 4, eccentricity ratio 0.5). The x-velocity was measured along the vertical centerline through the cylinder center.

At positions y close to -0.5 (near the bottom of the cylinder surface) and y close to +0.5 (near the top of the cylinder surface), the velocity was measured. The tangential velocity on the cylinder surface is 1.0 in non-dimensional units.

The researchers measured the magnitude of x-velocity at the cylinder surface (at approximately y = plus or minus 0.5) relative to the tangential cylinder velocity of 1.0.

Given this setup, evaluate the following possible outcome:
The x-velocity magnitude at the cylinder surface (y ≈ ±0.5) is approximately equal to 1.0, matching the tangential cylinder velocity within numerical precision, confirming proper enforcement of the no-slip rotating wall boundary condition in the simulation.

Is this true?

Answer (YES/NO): YES